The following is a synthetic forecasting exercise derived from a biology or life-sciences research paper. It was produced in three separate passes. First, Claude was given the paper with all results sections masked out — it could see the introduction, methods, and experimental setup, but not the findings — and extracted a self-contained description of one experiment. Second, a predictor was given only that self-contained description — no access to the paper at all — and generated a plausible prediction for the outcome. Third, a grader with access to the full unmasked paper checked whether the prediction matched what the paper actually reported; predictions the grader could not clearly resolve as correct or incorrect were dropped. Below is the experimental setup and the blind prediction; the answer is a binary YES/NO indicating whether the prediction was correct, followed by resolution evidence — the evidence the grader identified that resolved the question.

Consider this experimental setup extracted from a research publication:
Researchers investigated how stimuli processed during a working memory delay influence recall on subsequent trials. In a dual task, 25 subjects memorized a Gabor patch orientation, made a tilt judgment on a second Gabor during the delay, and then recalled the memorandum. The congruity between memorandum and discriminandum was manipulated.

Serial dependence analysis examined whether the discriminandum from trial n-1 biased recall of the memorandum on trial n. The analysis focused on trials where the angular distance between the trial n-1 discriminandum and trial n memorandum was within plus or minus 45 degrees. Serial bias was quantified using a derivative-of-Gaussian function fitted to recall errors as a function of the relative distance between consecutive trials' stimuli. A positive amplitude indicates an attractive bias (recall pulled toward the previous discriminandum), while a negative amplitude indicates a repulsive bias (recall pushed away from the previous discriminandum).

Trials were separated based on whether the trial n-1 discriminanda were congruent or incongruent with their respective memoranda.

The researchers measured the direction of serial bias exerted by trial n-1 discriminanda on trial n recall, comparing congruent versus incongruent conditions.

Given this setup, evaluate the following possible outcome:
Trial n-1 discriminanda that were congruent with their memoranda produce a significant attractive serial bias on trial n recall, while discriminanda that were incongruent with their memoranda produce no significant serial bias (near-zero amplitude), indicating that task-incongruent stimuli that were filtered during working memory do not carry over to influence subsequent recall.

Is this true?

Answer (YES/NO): NO